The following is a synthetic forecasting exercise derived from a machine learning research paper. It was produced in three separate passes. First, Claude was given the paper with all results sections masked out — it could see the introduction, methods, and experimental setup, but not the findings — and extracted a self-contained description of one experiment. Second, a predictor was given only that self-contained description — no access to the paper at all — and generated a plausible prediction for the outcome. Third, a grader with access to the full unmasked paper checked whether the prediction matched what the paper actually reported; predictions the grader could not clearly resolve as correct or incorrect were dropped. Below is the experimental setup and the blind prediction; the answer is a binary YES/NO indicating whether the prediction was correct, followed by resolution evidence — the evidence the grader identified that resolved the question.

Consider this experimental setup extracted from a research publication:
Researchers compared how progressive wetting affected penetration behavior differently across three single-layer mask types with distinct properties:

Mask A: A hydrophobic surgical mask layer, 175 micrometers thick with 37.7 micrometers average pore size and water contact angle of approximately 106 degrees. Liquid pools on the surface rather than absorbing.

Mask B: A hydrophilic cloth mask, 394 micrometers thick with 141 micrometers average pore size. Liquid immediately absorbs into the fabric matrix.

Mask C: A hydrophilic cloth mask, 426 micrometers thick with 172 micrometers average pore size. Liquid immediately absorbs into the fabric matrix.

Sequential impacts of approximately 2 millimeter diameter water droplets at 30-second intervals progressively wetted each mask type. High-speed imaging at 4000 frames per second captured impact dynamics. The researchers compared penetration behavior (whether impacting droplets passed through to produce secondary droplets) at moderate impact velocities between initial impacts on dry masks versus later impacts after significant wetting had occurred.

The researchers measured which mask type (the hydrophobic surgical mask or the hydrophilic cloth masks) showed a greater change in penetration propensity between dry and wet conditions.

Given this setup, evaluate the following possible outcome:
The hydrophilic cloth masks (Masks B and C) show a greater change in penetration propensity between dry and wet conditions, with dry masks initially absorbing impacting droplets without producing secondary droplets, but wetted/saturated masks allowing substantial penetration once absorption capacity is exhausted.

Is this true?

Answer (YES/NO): NO